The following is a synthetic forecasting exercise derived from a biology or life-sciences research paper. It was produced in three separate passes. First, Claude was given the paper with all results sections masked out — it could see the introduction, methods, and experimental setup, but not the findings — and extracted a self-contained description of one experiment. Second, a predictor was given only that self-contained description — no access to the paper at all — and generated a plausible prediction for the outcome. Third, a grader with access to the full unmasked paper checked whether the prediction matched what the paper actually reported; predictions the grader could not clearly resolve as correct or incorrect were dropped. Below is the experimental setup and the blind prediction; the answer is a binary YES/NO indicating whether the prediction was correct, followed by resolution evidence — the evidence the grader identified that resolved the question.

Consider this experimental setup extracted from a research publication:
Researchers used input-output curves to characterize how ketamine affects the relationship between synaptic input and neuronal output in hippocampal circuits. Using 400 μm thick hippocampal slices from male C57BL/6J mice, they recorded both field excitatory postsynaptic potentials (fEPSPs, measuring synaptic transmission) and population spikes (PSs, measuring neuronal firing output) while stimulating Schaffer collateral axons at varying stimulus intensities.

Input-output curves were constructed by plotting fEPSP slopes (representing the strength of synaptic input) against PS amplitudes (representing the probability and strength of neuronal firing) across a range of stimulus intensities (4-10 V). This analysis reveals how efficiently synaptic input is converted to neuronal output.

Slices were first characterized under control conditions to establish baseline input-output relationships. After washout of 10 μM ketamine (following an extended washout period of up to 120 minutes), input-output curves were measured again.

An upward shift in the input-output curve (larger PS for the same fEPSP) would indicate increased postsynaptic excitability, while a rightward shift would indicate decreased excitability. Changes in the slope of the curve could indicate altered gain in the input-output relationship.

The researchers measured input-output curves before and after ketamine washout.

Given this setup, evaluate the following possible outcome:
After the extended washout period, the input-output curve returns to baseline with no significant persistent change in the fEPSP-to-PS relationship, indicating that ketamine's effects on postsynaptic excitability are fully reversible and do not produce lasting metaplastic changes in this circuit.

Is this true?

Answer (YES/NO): NO